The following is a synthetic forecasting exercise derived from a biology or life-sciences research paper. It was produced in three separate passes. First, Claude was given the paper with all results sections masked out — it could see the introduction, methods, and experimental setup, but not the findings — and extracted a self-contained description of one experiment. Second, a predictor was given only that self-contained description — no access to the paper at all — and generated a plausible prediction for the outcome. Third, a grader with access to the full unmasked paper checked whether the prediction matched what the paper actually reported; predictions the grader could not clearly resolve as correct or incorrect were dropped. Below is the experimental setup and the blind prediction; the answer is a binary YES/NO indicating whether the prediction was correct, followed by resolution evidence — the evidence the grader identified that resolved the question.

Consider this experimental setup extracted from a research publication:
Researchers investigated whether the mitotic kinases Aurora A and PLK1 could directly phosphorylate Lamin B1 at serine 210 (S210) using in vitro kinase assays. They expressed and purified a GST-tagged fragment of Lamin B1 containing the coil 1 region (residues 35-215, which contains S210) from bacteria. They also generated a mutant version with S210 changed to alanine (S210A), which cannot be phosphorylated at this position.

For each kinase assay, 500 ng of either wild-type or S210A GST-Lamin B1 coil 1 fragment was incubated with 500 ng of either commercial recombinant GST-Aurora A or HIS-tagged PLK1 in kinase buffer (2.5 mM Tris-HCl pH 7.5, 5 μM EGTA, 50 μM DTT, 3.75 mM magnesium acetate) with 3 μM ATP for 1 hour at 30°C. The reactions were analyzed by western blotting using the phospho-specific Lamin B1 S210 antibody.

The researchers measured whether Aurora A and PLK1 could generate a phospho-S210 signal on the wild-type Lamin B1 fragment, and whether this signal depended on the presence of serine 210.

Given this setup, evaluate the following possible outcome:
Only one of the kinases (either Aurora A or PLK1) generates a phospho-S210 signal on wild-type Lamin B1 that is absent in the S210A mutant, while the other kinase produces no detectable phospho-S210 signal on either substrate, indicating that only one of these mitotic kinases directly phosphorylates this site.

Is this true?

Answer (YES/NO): NO